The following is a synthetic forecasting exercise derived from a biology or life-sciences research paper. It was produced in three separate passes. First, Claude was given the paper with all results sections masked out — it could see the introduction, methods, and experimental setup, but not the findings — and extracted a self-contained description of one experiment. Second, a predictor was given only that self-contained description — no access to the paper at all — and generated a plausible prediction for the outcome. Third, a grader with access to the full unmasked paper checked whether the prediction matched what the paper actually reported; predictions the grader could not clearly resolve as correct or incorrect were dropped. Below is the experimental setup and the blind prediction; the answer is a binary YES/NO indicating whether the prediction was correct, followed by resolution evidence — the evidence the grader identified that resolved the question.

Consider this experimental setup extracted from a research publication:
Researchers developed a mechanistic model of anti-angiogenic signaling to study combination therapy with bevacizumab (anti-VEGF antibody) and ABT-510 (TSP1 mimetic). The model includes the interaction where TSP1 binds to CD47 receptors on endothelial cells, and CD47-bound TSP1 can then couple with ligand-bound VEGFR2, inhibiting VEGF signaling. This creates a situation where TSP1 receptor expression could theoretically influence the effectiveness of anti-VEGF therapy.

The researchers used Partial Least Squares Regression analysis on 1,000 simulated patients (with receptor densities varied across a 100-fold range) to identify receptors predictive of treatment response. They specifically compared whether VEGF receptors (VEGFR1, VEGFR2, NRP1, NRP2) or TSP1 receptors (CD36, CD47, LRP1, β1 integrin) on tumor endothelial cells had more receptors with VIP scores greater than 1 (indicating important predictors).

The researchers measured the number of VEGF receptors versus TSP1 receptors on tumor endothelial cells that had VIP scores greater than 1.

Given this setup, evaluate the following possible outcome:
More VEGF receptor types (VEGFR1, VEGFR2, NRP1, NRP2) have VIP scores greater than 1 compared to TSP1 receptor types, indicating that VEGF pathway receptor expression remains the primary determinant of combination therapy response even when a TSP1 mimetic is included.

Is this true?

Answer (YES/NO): NO